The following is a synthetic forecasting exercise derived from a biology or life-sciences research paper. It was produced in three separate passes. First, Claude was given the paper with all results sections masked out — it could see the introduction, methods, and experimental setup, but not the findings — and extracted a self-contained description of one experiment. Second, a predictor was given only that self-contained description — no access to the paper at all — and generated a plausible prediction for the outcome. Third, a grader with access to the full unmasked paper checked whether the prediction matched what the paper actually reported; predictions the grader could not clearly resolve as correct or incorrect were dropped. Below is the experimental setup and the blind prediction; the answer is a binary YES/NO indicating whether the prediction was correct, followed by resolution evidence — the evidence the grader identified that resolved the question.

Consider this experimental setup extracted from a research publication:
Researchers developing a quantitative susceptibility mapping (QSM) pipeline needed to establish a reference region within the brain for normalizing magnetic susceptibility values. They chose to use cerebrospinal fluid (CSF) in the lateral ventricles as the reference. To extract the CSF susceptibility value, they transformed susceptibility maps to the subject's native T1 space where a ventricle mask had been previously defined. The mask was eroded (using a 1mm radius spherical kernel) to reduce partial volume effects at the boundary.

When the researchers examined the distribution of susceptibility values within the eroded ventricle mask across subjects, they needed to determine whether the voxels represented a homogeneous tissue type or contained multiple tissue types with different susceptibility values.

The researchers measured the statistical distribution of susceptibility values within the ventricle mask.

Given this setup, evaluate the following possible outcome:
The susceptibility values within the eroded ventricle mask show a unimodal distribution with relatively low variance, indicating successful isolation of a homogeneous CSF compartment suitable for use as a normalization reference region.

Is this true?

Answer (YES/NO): NO